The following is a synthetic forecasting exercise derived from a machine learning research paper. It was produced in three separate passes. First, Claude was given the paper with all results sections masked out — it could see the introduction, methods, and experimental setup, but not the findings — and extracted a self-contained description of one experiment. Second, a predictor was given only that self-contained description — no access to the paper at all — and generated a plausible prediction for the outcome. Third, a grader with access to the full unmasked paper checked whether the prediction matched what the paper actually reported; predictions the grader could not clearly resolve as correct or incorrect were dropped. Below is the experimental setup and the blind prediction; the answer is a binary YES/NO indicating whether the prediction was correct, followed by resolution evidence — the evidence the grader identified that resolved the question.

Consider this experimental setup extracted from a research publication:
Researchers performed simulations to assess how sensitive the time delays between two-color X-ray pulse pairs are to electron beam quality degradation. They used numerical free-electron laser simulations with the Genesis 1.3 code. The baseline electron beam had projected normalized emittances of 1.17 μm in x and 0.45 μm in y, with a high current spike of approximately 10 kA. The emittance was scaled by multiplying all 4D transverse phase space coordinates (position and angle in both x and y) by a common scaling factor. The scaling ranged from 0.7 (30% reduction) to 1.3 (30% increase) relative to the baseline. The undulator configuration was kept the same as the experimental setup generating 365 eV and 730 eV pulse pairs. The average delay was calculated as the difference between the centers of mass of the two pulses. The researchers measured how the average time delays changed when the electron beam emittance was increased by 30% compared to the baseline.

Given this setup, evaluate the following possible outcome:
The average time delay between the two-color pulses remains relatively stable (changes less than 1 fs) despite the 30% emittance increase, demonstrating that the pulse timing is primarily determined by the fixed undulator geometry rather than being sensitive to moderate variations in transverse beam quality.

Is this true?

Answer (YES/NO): YES